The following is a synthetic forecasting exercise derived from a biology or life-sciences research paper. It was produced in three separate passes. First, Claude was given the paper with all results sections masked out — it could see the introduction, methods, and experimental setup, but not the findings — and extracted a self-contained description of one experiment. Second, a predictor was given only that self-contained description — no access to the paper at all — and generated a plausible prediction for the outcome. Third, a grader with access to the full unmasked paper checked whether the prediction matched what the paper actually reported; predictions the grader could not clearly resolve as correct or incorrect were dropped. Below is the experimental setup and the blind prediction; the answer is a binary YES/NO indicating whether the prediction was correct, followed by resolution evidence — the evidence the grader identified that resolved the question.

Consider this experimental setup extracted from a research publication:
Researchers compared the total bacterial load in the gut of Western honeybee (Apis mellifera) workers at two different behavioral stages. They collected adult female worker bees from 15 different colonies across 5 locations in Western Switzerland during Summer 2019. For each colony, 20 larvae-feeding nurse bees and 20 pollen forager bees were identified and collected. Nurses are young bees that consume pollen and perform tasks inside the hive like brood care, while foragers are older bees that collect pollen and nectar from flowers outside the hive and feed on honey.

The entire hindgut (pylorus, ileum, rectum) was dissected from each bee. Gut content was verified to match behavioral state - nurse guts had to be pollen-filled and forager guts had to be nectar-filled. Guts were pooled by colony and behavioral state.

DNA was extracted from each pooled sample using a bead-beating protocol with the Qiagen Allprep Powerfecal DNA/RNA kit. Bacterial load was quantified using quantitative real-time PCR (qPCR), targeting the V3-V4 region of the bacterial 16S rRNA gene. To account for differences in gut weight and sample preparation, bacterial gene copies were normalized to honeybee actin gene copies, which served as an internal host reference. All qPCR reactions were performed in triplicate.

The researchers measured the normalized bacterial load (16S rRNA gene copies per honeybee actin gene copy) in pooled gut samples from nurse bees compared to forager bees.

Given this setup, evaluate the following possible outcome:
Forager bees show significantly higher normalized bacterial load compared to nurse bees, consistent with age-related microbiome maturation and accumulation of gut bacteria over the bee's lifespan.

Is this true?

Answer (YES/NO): NO